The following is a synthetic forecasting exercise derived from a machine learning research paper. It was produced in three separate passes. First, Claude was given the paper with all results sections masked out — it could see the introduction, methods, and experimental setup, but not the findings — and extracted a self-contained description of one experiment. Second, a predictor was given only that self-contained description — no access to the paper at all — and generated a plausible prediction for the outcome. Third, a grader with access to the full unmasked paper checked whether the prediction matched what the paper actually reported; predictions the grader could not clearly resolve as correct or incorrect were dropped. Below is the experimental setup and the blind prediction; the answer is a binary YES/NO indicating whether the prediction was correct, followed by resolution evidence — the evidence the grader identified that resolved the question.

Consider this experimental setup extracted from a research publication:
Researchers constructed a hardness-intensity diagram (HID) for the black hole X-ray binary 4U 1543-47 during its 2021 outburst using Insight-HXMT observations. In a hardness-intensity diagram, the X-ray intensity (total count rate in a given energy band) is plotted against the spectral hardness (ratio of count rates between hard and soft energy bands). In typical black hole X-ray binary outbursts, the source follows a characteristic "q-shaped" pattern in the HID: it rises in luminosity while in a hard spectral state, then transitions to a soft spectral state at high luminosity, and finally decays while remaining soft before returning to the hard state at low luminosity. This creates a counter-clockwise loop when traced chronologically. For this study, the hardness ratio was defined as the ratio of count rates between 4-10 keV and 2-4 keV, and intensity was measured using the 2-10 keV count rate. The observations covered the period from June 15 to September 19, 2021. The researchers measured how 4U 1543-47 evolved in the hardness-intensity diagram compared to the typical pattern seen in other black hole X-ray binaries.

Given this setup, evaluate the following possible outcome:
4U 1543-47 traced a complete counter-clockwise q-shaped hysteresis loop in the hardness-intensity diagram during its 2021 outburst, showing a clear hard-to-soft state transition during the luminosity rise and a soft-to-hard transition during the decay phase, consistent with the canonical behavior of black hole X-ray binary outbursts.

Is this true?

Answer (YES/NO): NO